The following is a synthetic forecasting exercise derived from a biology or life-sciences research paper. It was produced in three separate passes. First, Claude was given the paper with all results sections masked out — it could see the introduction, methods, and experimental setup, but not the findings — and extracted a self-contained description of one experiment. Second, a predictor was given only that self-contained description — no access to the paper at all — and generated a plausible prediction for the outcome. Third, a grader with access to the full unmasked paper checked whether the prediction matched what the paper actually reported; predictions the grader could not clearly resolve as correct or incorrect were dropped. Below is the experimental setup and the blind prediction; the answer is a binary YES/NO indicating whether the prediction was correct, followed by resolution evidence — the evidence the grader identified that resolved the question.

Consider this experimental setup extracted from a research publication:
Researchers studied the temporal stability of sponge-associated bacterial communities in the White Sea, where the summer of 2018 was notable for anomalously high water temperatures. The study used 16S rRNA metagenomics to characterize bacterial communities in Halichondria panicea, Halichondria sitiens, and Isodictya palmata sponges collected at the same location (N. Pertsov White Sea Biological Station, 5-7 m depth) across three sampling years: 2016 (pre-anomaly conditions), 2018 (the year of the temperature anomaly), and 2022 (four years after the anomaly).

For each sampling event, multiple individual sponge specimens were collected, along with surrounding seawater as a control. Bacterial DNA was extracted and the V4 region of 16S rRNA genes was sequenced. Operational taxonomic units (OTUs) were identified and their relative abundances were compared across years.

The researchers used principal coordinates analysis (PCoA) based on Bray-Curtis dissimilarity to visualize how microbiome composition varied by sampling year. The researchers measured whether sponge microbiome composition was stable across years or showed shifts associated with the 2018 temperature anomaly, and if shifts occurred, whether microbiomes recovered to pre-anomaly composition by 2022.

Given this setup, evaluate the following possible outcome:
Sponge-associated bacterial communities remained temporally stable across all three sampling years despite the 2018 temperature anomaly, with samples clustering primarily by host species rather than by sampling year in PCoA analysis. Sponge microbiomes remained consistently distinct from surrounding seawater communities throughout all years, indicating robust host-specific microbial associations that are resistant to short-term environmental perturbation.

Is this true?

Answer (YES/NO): NO